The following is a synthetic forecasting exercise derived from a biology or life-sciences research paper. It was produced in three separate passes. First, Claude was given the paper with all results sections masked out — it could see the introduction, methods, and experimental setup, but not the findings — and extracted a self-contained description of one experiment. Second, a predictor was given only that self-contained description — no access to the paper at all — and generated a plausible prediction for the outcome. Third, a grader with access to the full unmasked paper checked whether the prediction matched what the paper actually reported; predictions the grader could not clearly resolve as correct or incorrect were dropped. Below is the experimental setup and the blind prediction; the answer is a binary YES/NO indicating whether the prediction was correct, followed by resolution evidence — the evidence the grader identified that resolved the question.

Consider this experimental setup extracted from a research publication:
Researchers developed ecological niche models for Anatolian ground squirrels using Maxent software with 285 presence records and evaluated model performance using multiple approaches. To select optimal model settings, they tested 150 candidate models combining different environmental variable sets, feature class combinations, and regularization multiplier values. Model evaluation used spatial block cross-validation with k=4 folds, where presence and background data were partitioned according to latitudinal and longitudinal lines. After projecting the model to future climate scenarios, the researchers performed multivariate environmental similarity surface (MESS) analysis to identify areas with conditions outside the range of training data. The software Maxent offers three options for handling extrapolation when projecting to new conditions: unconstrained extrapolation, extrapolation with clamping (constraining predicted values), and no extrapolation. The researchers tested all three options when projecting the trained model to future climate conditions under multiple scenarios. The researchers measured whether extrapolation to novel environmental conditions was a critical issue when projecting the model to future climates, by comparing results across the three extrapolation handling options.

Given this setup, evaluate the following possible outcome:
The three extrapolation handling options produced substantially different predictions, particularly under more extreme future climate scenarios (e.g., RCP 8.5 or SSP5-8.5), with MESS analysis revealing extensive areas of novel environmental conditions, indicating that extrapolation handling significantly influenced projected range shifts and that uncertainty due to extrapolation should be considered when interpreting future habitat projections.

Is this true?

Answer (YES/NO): NO